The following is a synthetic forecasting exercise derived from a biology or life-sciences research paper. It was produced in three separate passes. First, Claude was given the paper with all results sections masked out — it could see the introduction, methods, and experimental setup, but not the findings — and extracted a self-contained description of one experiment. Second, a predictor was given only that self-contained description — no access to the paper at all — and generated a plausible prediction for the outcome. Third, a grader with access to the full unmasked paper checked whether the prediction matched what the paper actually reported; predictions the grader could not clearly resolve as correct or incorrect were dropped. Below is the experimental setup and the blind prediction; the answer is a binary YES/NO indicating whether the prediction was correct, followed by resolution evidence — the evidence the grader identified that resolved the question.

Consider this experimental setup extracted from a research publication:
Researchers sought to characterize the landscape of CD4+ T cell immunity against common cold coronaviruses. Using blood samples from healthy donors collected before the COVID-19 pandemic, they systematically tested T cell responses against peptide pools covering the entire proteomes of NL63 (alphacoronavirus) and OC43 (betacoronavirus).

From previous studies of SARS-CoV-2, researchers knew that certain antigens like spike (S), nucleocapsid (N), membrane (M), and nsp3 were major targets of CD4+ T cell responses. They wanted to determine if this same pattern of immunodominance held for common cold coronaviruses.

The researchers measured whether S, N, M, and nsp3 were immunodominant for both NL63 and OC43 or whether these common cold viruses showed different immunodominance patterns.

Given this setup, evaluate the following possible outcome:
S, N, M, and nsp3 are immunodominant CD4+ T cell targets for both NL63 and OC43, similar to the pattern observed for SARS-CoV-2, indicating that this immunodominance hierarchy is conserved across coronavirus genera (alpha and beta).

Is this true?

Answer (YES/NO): YES